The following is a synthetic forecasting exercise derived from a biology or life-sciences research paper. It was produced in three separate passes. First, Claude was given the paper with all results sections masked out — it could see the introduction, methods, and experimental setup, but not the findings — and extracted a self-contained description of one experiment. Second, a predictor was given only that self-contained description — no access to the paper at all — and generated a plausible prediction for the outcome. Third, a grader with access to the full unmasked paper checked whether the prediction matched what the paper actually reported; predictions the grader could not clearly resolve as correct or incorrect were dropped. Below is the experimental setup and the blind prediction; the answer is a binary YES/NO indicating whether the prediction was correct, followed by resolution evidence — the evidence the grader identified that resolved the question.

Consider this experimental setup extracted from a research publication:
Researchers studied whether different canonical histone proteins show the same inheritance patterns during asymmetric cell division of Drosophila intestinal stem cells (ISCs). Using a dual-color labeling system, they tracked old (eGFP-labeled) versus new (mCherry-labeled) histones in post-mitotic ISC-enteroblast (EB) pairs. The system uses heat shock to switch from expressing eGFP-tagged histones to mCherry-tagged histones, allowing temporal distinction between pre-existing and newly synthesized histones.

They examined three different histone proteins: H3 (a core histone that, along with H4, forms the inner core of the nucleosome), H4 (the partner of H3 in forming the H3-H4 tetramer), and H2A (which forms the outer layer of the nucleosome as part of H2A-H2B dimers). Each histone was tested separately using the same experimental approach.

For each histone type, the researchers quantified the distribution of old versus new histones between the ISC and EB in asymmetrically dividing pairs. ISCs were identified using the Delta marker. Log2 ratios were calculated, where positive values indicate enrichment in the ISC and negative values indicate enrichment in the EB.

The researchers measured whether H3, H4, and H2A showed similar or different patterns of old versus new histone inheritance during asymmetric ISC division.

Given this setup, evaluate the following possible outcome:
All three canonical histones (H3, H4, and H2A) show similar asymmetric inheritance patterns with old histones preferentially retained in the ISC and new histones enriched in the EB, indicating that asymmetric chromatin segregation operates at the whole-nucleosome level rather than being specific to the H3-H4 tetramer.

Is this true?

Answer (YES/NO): NO